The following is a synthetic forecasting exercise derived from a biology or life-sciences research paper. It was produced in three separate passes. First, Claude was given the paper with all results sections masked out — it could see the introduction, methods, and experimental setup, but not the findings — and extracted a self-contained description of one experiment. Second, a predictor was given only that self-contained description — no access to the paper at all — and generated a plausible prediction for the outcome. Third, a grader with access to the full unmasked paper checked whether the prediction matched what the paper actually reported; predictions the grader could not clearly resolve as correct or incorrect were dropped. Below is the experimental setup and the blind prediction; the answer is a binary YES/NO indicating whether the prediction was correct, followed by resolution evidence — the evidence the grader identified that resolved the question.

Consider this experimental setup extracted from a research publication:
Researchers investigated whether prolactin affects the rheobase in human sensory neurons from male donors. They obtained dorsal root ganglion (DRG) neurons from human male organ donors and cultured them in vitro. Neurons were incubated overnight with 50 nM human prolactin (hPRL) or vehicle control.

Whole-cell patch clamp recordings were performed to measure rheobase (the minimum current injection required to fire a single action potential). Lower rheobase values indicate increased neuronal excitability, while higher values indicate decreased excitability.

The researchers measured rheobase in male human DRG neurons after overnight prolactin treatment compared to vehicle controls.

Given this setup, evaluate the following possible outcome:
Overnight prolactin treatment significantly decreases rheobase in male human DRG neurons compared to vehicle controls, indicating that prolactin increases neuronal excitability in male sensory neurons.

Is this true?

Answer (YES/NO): NO